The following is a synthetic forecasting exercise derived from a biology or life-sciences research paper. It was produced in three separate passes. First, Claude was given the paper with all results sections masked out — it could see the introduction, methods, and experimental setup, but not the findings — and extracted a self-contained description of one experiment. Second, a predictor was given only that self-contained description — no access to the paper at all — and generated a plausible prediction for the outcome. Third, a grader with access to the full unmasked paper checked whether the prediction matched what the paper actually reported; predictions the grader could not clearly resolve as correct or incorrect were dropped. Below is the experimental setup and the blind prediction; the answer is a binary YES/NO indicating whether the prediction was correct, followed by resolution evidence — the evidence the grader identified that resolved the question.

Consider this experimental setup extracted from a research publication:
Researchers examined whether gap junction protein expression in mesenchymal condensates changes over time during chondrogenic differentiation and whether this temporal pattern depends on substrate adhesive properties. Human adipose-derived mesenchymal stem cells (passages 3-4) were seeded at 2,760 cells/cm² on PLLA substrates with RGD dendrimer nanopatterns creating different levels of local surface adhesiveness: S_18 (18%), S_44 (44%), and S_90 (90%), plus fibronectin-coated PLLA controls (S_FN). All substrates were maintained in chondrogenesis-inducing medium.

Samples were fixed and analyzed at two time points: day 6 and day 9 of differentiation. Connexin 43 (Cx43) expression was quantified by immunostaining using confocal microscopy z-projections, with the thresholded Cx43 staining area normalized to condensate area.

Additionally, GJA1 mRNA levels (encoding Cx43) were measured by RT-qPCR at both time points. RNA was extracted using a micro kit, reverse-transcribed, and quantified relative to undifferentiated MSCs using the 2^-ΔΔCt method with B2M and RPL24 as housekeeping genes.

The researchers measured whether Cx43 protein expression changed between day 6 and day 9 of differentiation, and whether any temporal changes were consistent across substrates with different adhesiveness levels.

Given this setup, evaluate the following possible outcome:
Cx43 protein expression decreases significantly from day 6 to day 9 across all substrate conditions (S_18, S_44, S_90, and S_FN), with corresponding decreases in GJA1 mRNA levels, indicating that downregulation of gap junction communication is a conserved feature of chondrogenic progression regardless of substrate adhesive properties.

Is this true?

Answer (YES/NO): NO